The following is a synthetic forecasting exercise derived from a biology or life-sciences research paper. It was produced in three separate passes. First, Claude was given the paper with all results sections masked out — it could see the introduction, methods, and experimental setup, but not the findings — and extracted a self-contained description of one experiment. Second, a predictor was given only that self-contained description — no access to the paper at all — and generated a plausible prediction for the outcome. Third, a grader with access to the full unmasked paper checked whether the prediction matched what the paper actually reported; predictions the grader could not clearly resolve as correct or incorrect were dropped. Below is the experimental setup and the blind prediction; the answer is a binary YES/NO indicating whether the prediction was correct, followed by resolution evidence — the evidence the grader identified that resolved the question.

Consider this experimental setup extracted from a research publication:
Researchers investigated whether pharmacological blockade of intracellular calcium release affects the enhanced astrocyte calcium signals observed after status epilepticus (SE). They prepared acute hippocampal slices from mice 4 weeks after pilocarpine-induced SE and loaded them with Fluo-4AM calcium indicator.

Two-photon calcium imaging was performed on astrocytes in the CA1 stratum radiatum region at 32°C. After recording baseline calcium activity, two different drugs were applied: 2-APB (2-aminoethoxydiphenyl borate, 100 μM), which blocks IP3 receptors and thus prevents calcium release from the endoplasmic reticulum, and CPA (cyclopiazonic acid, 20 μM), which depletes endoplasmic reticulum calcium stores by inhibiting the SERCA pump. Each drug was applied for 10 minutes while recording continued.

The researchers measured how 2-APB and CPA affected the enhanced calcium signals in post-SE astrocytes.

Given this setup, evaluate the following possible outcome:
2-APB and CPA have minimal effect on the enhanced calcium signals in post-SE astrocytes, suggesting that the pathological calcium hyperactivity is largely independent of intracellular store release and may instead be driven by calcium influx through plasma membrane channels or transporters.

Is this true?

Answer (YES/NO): NO